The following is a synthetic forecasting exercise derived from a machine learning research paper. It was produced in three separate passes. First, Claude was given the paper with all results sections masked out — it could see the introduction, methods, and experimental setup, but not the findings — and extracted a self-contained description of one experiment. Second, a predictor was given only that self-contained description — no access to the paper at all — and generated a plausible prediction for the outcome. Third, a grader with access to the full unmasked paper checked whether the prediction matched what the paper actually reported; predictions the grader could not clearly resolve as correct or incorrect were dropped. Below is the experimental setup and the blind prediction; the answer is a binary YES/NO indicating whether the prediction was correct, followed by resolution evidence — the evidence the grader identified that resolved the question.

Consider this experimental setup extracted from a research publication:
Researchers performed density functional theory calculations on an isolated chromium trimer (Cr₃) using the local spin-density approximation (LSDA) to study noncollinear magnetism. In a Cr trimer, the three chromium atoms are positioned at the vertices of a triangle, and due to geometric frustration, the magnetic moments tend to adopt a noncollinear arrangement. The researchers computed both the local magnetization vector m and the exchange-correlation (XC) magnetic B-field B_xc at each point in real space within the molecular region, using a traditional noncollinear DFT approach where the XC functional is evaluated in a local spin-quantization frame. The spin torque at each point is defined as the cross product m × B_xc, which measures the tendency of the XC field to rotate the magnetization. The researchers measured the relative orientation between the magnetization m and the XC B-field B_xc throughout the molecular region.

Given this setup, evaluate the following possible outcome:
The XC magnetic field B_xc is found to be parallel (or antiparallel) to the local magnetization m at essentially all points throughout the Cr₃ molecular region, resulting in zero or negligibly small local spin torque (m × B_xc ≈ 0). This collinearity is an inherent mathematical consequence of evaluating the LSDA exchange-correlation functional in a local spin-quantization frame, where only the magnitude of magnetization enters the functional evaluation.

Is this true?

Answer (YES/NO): YES